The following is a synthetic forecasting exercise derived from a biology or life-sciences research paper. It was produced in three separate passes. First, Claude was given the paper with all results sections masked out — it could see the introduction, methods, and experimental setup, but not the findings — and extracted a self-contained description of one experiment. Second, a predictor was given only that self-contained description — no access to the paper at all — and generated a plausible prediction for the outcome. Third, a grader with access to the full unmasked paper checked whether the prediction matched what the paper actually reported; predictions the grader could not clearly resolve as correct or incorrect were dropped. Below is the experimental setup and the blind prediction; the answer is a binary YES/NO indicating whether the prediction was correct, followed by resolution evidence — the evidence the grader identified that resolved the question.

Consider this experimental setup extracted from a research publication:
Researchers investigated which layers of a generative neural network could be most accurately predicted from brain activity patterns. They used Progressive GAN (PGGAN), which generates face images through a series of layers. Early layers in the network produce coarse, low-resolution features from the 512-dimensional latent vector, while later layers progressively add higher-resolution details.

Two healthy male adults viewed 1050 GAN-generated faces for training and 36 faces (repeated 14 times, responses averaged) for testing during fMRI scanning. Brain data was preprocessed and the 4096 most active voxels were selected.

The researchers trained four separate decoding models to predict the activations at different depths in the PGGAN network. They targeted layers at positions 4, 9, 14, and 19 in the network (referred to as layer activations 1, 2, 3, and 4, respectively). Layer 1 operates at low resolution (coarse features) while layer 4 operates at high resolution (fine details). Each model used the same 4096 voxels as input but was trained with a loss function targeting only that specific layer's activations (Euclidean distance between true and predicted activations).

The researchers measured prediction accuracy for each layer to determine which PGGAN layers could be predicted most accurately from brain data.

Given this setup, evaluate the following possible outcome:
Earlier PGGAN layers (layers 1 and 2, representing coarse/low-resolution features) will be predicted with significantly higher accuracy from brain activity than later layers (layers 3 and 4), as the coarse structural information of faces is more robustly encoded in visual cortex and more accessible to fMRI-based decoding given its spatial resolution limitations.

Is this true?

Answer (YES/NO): YES